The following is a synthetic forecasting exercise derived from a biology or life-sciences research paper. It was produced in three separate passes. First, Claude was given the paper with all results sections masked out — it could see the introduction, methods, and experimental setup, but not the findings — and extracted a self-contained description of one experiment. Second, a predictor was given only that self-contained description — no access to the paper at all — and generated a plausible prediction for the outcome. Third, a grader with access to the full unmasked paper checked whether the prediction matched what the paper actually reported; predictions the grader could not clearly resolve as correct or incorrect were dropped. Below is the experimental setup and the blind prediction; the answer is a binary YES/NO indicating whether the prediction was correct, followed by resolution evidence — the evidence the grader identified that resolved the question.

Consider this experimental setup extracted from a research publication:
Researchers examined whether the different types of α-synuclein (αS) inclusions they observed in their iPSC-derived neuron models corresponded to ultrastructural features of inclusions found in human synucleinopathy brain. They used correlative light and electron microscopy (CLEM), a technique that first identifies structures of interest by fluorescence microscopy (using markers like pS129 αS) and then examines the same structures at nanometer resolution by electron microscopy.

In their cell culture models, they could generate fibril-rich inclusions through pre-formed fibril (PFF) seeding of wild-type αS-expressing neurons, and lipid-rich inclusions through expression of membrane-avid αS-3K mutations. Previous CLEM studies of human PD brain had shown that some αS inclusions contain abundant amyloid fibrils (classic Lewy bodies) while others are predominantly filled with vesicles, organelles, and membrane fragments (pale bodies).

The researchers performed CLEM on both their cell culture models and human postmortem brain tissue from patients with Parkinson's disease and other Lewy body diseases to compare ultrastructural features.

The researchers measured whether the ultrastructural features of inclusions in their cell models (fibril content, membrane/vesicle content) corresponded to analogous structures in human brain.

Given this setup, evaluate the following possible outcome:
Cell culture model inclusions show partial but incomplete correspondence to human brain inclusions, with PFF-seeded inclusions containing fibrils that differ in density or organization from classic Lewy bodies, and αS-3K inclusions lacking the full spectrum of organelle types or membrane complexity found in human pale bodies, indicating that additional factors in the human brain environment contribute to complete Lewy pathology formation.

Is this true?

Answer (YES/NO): NO